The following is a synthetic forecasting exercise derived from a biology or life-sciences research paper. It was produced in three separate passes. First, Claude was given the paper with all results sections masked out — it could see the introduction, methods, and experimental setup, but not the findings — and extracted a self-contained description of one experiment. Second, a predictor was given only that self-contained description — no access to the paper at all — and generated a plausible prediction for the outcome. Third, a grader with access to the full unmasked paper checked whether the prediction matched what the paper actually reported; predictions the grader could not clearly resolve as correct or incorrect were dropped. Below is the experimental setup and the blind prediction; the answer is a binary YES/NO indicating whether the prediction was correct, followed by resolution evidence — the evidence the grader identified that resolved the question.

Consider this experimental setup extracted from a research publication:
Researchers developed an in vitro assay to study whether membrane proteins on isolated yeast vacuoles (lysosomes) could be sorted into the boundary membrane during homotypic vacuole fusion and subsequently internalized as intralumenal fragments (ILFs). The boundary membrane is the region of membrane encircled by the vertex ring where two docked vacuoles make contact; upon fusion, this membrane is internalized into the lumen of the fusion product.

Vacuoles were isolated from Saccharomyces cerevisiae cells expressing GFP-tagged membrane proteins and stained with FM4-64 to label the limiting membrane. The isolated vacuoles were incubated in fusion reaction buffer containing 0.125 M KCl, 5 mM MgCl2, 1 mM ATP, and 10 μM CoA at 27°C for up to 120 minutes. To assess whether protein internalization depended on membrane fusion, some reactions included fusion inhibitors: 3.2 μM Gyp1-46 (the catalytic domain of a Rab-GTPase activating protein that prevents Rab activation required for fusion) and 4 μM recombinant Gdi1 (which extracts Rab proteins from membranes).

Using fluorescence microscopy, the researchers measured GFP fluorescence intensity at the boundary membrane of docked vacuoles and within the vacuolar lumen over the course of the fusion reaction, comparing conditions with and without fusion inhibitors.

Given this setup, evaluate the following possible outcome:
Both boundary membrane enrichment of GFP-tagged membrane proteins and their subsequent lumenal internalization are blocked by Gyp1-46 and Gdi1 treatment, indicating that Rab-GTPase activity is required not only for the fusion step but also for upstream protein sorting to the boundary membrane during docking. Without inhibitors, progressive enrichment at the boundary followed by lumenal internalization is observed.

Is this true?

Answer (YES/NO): YES